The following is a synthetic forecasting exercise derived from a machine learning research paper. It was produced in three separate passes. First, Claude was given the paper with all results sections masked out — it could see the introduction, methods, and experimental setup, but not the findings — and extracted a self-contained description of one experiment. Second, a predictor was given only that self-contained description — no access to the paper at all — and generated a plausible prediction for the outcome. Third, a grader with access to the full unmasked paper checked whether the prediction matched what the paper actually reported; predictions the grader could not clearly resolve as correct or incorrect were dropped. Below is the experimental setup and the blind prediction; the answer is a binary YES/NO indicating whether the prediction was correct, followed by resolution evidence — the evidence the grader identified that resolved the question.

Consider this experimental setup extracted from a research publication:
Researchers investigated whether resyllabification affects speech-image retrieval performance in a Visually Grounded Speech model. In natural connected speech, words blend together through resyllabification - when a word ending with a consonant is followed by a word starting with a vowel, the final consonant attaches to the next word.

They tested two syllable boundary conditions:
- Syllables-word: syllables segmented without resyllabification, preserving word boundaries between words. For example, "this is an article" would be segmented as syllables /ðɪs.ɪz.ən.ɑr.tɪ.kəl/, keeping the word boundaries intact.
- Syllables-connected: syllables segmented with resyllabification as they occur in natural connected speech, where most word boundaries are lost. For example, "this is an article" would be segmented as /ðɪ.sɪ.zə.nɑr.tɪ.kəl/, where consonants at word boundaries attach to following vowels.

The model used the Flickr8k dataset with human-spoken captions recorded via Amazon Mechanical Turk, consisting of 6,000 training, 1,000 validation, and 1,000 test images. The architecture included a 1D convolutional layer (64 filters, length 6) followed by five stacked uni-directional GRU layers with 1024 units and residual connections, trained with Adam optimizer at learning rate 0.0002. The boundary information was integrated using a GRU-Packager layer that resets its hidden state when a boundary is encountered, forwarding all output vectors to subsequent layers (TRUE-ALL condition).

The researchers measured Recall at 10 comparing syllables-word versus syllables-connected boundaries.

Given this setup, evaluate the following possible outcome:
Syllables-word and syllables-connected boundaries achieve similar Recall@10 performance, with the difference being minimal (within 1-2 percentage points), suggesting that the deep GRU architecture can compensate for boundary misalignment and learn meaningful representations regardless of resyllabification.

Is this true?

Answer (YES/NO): YES